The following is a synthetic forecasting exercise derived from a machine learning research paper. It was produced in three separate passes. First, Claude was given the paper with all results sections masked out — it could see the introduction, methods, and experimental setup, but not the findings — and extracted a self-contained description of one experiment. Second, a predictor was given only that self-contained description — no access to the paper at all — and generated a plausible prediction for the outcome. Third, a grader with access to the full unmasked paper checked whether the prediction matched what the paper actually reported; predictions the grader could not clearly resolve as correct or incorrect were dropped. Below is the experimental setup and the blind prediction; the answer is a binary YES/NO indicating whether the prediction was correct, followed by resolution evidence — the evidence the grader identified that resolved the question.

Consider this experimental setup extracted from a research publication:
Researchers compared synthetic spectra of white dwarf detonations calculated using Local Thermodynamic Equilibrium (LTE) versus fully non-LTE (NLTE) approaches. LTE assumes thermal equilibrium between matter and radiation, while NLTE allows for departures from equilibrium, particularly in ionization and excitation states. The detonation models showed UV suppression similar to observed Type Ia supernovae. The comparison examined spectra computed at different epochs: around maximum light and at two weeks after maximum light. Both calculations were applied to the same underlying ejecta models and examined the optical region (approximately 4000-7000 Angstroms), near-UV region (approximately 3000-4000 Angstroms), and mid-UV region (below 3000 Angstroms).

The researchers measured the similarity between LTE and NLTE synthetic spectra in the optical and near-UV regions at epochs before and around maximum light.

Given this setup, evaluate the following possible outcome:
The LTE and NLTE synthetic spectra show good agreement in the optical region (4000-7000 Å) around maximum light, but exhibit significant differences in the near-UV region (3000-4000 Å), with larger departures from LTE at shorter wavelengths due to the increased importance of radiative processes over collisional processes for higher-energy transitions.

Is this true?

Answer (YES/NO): NO